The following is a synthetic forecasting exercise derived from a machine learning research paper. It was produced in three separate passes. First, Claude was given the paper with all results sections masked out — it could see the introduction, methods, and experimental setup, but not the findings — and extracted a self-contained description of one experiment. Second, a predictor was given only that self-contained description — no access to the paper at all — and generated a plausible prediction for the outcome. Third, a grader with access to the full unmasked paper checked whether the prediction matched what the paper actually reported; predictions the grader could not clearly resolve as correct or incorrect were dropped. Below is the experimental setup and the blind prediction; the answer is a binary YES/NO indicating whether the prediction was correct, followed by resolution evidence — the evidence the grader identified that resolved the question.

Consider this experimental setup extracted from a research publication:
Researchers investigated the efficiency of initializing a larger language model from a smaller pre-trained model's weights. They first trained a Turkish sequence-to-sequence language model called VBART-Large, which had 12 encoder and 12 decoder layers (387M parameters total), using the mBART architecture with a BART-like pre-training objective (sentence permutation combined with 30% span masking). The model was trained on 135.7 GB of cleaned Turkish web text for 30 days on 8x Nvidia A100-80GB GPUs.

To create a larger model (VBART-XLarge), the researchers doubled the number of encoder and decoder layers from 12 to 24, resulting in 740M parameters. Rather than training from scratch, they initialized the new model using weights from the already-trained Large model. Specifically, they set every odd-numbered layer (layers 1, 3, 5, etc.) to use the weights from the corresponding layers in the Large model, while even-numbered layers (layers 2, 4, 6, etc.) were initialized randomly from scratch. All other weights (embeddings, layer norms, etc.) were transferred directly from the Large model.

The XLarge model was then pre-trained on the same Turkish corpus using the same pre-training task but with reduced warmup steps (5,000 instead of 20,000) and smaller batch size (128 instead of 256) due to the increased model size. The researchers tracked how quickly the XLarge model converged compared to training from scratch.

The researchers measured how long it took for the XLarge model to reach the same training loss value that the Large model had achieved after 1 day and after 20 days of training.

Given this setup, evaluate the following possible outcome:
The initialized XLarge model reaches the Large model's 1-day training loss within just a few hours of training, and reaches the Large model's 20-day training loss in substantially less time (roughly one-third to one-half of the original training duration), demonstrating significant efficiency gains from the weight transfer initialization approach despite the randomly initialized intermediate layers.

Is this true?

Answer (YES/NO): NO